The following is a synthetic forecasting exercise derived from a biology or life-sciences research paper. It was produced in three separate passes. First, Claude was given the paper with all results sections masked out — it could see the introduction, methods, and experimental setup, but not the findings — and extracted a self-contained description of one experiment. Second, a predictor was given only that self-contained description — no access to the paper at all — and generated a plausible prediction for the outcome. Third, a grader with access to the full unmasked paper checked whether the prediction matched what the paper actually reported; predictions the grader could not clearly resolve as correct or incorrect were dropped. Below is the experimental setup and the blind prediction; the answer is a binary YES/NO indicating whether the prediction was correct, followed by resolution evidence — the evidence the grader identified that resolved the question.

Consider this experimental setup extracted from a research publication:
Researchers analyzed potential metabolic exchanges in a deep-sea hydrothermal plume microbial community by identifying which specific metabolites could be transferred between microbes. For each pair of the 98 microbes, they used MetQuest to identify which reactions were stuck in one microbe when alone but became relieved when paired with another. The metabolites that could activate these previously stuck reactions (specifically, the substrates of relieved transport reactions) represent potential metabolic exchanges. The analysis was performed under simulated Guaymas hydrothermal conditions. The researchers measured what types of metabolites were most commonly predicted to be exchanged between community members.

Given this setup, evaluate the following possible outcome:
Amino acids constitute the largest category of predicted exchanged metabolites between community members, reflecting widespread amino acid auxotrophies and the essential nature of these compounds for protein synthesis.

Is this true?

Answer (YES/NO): NO